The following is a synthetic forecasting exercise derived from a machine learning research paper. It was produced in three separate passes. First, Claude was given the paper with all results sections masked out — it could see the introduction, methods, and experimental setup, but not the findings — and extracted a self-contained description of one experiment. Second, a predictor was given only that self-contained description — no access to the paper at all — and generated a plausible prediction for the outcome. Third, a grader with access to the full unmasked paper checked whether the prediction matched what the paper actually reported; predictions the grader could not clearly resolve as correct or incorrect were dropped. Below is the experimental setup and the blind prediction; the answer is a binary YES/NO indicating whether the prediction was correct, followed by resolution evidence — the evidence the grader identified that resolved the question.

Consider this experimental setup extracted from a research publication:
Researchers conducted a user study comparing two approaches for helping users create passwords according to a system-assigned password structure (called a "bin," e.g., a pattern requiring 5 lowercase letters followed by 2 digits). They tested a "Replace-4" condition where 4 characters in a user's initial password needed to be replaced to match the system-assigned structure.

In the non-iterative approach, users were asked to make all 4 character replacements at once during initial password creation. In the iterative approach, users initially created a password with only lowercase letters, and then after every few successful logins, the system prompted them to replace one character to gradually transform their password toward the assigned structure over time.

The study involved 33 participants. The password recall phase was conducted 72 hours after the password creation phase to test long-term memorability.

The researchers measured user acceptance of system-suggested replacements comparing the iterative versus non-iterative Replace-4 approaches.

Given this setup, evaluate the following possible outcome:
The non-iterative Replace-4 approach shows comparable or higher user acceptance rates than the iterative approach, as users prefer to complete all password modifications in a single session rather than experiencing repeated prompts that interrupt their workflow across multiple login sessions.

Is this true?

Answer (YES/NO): NO